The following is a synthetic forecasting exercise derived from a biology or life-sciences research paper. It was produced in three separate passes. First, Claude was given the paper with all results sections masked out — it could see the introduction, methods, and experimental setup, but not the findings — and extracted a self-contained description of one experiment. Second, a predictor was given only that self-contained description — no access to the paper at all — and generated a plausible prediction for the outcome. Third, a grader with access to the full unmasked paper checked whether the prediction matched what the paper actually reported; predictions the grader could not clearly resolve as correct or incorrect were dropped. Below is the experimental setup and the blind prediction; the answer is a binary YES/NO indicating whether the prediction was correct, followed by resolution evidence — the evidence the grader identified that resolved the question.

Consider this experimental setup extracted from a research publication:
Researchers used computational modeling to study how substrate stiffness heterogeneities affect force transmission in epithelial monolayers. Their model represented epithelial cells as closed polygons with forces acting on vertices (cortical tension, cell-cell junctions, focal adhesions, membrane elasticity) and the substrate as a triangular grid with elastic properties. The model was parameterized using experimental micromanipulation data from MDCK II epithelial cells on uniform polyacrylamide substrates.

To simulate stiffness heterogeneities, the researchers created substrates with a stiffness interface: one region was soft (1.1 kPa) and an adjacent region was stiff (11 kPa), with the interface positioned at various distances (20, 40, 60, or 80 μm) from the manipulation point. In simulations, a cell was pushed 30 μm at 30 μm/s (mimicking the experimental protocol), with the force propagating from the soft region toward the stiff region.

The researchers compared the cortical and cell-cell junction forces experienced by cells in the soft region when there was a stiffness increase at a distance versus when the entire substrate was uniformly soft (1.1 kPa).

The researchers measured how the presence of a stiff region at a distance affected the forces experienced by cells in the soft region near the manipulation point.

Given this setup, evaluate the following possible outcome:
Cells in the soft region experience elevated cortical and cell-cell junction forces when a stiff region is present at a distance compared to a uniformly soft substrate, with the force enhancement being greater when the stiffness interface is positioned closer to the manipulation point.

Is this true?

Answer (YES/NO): YES